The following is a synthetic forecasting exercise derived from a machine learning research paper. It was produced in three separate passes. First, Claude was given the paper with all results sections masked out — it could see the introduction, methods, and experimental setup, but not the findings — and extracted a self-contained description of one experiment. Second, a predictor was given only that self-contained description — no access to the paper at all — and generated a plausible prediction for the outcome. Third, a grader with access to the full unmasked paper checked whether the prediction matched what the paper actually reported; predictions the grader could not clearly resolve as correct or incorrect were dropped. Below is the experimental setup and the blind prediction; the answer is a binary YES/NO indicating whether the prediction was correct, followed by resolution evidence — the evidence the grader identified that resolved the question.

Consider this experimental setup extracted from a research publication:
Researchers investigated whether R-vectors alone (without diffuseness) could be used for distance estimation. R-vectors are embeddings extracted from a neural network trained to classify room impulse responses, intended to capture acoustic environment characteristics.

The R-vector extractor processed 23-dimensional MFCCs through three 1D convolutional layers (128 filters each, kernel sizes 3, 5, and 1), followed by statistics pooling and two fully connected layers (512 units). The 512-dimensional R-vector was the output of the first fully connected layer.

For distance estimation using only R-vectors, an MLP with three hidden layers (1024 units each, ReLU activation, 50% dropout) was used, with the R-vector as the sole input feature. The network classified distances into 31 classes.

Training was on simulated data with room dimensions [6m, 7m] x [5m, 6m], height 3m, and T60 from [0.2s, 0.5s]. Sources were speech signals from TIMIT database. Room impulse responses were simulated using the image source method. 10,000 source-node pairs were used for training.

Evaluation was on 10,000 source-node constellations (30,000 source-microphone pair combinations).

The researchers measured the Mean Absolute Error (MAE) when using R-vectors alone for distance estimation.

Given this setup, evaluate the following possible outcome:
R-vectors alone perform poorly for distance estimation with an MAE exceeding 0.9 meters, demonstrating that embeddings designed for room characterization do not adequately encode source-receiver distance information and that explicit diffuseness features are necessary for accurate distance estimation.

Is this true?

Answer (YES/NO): NO